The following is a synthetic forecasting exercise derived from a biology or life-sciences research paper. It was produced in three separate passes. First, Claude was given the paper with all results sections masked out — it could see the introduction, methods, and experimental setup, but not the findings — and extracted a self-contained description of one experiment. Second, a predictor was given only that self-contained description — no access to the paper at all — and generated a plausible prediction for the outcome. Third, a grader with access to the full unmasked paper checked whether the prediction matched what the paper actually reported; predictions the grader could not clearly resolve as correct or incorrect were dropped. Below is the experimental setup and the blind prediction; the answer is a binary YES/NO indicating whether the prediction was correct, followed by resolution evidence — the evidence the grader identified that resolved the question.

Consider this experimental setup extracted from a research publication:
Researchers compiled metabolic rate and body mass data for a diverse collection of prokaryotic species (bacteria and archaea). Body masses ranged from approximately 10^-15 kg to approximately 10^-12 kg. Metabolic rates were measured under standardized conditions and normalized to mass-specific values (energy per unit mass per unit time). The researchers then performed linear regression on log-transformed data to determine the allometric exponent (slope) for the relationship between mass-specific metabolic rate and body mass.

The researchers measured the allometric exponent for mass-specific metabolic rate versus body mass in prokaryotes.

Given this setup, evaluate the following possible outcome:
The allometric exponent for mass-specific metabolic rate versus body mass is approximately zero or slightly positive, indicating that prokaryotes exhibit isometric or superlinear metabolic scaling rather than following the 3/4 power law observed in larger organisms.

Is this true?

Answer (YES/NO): NO